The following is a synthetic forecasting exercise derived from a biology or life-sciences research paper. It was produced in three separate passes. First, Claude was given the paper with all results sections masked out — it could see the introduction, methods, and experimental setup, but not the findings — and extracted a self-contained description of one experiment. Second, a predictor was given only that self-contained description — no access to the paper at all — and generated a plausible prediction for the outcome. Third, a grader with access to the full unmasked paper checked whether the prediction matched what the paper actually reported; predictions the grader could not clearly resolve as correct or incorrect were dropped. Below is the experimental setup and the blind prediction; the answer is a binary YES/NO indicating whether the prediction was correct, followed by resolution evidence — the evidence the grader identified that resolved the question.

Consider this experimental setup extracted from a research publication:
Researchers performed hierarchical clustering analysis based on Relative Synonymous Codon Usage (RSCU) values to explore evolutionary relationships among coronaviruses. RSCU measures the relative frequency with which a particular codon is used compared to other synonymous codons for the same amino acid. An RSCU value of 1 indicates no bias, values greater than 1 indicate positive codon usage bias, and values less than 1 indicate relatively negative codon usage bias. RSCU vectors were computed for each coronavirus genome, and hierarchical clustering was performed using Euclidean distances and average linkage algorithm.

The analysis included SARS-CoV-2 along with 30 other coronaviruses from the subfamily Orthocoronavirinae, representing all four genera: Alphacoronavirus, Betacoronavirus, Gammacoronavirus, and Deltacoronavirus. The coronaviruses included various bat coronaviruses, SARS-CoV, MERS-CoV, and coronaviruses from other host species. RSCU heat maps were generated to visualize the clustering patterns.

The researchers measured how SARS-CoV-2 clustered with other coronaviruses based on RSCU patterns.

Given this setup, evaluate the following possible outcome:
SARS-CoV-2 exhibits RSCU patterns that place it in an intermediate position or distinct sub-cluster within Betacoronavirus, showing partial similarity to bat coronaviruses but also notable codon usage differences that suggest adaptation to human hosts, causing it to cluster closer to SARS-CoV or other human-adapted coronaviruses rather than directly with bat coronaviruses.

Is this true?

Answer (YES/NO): NO